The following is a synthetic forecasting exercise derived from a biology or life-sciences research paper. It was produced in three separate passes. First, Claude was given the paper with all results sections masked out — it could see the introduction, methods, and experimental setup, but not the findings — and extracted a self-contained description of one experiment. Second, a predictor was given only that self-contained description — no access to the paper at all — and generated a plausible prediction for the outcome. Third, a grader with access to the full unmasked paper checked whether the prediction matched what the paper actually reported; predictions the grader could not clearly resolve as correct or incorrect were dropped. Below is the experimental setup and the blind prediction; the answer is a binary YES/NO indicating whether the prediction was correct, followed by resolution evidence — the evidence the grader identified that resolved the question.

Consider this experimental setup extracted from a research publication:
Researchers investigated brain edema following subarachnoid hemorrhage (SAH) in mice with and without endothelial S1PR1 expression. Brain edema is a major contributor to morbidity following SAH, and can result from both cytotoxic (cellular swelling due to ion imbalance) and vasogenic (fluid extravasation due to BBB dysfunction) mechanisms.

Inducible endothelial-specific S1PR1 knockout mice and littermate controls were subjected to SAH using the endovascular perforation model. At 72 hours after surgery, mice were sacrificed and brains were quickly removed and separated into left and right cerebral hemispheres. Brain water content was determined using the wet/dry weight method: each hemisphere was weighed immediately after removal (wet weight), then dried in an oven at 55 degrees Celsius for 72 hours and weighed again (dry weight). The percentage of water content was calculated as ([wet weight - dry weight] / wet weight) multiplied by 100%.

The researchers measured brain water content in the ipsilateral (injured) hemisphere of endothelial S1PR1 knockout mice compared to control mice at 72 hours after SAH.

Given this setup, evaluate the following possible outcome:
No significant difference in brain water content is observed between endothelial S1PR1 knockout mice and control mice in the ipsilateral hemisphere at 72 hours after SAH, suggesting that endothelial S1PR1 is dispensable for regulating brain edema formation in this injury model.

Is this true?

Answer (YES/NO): NO